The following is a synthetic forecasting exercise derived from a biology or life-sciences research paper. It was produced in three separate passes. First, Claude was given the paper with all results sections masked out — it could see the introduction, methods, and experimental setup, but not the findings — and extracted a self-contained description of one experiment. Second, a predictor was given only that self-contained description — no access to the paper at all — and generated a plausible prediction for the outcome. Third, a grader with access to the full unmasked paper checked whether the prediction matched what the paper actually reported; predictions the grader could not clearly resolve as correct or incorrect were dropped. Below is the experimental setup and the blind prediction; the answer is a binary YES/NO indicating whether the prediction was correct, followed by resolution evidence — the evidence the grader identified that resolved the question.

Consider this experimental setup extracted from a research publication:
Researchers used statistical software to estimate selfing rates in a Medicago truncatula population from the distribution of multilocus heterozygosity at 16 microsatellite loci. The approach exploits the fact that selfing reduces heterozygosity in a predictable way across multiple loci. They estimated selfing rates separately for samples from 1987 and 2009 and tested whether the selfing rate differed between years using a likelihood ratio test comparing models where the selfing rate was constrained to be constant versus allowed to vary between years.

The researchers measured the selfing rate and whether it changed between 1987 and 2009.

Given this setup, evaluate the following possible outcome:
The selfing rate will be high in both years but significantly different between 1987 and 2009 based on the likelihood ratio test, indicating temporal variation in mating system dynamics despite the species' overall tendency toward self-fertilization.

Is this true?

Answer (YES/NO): YES